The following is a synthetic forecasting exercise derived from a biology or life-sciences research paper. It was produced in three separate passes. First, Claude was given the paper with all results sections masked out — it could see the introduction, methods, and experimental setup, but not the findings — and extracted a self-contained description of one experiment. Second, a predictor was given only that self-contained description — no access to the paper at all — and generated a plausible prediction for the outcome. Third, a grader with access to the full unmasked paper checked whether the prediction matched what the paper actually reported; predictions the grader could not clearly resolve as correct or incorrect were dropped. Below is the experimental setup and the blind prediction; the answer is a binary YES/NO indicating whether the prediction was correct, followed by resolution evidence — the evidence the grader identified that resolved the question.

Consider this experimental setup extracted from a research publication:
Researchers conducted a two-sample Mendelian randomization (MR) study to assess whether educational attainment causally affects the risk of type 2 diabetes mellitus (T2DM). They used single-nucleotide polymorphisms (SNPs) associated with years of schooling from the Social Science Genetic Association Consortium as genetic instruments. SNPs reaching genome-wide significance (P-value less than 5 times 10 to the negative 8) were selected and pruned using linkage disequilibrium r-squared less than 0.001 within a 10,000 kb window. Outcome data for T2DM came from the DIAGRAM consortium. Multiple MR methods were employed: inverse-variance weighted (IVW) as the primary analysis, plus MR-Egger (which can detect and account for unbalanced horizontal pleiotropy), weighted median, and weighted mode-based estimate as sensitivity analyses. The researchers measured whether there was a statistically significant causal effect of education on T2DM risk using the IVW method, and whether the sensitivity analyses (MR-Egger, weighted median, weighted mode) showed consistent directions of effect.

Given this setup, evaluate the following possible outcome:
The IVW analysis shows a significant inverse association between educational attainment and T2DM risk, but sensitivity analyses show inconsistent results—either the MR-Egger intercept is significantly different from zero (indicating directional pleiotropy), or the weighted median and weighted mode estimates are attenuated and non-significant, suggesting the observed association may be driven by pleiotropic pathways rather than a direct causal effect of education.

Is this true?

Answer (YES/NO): NO